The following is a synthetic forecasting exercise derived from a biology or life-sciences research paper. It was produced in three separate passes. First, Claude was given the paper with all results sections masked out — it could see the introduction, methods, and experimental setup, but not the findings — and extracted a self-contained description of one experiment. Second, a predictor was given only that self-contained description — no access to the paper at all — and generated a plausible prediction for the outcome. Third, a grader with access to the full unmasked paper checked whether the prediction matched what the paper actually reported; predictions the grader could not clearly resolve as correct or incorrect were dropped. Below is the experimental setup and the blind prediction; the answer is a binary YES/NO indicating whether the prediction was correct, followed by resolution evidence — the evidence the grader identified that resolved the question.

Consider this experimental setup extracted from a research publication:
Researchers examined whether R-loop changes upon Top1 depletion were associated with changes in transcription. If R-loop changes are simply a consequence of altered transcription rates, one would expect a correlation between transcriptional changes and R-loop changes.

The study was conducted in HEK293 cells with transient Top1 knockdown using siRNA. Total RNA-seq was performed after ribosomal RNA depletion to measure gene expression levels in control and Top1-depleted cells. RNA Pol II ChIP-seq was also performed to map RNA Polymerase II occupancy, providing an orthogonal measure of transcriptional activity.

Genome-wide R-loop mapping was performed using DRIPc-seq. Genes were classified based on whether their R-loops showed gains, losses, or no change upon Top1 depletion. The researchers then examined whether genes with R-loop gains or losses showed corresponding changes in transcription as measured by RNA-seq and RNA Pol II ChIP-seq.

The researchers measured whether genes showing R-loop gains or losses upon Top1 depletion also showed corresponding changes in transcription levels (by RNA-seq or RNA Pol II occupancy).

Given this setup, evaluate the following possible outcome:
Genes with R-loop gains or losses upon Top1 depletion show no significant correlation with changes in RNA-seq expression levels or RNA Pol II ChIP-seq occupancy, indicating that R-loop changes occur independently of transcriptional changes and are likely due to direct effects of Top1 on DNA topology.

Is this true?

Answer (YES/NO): YES